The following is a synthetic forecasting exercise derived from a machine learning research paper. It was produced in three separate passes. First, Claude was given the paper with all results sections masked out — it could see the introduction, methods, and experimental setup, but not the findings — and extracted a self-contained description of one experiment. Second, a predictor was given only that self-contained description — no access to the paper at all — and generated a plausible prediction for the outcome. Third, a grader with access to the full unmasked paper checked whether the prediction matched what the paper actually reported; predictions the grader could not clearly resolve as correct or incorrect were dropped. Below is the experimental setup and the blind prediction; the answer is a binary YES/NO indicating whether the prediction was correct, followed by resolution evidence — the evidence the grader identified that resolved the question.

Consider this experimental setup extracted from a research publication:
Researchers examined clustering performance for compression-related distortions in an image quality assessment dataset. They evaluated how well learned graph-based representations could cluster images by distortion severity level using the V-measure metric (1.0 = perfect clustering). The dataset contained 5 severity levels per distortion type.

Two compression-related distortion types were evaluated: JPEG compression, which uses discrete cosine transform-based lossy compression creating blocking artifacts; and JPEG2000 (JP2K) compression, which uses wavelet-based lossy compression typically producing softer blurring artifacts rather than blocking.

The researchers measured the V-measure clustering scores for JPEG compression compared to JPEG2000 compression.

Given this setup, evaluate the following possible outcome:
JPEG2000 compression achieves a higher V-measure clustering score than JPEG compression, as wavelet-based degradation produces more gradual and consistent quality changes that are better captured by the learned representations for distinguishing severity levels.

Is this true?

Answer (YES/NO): NO